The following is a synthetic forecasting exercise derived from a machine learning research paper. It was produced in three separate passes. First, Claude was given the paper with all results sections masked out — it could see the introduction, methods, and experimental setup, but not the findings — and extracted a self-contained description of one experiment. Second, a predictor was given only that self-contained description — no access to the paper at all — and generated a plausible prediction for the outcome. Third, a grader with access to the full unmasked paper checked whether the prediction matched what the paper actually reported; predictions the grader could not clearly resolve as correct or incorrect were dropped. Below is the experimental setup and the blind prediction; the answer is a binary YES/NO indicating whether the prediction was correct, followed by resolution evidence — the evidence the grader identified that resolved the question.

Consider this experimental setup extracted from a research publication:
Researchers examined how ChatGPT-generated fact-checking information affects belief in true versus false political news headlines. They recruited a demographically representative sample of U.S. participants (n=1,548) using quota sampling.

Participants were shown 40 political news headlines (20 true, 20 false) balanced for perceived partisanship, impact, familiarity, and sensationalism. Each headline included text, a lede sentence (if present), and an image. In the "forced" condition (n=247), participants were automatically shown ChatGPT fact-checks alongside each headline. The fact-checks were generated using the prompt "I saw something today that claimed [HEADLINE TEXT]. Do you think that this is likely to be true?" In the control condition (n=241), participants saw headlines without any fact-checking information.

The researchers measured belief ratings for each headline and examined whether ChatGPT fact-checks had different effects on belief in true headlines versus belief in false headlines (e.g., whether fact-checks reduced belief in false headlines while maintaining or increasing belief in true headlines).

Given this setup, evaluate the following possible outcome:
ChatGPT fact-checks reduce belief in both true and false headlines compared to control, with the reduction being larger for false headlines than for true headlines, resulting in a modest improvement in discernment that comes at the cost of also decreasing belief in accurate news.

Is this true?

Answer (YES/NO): NO